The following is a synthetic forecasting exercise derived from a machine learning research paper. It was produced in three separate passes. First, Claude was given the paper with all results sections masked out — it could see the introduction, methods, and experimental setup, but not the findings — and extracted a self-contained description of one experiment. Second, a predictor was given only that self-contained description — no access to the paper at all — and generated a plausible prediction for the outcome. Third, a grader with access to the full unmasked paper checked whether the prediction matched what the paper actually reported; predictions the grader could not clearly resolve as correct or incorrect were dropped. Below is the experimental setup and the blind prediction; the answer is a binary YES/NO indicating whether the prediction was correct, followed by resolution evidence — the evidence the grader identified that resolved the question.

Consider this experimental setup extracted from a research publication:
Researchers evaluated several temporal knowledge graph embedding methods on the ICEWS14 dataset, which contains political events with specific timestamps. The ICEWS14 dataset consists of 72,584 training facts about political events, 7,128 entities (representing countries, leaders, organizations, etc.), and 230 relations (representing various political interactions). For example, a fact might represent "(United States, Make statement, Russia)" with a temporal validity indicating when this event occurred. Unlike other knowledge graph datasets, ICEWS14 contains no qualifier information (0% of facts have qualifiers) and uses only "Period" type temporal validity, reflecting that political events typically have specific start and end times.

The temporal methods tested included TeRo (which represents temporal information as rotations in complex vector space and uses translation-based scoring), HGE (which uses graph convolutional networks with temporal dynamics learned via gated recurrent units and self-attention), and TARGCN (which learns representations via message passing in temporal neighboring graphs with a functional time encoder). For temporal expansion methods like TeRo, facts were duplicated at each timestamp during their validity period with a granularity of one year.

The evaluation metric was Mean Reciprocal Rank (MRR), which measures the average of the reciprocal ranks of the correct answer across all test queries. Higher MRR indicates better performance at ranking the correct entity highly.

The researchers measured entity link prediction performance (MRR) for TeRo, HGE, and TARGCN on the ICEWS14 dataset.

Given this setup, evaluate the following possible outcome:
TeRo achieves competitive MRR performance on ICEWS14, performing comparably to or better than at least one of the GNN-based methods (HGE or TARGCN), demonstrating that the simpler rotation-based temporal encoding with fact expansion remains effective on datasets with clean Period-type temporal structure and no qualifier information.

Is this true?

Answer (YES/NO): NO